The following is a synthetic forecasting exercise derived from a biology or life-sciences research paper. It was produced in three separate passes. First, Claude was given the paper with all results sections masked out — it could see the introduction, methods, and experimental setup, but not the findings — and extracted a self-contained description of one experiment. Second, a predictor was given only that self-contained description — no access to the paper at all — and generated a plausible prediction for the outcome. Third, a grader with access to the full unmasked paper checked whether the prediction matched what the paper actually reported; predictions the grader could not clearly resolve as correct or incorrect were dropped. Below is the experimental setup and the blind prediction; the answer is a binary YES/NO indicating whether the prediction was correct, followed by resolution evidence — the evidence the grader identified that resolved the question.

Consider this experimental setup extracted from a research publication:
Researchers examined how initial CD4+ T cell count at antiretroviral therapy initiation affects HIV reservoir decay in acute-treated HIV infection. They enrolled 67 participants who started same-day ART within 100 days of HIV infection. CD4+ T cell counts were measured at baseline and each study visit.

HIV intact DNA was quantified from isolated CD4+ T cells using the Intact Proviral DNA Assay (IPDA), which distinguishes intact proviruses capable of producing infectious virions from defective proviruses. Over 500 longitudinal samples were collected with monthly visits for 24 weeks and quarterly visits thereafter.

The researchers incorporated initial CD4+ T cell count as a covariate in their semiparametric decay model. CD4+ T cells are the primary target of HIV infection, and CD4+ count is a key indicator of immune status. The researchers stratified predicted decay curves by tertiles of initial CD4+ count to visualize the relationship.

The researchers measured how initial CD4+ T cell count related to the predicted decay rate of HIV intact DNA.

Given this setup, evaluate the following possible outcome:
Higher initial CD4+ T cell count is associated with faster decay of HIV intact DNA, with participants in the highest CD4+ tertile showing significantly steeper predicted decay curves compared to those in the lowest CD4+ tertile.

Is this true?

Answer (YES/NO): YES